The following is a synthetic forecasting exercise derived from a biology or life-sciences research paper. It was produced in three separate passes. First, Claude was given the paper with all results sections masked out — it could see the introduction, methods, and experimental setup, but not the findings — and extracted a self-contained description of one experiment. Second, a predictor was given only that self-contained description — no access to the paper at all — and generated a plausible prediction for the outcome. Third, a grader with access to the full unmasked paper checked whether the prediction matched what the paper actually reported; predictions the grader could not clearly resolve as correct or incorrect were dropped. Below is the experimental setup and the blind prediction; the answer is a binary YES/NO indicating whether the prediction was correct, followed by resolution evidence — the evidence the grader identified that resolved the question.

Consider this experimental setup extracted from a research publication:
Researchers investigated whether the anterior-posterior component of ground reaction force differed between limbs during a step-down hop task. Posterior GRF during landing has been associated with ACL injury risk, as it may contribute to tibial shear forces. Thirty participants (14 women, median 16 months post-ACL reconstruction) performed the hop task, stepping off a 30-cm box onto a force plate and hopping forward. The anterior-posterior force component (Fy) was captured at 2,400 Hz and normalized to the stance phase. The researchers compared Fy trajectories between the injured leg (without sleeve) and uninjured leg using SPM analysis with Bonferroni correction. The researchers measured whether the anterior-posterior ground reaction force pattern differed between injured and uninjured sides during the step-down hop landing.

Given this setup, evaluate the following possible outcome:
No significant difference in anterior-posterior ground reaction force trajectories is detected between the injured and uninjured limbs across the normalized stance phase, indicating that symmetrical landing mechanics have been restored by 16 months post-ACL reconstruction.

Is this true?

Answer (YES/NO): YES